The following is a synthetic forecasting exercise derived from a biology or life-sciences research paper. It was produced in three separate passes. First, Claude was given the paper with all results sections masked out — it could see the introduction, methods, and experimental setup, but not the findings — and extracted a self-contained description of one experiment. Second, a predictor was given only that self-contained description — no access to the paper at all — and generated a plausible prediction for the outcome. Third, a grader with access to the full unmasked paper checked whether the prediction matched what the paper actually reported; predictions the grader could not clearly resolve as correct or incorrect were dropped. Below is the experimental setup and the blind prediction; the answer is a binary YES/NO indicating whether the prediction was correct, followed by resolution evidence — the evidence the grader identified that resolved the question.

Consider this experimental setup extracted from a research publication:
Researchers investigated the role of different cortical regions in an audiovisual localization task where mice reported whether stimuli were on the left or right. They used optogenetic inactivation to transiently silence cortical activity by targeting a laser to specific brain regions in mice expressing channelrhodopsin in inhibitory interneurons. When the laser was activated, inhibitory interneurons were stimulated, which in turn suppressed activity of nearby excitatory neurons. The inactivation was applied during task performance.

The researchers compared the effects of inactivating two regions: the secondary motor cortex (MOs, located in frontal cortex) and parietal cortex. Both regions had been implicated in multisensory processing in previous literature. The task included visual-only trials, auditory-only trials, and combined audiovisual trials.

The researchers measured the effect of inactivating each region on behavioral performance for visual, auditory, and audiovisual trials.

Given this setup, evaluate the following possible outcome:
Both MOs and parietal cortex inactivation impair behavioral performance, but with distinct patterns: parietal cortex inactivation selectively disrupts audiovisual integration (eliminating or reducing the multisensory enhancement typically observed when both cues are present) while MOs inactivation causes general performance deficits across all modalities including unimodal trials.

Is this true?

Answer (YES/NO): NO